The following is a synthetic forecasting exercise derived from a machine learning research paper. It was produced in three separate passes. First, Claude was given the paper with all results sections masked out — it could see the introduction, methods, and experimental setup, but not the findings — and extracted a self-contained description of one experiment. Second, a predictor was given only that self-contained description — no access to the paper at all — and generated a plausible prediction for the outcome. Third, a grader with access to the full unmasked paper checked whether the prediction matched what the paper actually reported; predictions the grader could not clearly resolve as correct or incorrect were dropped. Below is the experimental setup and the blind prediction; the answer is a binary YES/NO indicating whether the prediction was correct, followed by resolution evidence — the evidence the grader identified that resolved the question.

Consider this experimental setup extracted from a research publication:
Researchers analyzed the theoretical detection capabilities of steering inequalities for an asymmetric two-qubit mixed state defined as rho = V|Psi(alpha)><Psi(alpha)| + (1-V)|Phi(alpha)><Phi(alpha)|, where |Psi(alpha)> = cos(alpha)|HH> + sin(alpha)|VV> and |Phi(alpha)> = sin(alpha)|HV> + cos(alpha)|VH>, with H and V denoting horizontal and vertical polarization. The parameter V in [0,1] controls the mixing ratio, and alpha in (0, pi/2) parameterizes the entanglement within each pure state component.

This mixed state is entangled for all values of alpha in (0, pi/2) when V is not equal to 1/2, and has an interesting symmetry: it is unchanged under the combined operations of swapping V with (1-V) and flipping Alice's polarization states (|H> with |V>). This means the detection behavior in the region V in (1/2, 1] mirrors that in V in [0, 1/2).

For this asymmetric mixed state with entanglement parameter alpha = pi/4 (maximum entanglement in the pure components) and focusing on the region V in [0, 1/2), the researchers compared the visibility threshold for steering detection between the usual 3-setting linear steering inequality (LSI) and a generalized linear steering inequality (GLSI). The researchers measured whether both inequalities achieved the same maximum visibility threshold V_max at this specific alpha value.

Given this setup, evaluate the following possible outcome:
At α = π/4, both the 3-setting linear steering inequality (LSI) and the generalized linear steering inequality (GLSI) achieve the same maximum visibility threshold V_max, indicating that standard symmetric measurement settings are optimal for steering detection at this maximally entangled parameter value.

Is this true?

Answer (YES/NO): YES